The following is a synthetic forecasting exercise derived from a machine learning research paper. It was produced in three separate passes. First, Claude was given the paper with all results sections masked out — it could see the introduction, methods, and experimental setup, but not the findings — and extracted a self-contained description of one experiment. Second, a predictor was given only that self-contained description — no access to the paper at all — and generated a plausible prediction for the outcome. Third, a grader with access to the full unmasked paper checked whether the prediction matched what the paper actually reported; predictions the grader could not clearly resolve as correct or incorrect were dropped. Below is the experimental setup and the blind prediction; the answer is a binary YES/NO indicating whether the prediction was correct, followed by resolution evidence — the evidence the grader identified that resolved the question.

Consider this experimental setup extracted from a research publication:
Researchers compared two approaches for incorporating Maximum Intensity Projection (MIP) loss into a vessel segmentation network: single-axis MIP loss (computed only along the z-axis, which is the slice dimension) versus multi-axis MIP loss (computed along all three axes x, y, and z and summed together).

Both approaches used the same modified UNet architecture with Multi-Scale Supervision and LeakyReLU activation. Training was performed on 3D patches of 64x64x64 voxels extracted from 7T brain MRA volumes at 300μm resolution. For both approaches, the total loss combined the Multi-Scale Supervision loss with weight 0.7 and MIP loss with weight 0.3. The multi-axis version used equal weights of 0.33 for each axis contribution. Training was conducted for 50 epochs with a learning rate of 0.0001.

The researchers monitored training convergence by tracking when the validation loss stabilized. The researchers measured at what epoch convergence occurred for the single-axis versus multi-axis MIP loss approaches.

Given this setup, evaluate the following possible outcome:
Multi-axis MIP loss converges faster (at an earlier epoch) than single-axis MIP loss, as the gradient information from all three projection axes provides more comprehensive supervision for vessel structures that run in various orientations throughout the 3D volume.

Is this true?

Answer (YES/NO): NO